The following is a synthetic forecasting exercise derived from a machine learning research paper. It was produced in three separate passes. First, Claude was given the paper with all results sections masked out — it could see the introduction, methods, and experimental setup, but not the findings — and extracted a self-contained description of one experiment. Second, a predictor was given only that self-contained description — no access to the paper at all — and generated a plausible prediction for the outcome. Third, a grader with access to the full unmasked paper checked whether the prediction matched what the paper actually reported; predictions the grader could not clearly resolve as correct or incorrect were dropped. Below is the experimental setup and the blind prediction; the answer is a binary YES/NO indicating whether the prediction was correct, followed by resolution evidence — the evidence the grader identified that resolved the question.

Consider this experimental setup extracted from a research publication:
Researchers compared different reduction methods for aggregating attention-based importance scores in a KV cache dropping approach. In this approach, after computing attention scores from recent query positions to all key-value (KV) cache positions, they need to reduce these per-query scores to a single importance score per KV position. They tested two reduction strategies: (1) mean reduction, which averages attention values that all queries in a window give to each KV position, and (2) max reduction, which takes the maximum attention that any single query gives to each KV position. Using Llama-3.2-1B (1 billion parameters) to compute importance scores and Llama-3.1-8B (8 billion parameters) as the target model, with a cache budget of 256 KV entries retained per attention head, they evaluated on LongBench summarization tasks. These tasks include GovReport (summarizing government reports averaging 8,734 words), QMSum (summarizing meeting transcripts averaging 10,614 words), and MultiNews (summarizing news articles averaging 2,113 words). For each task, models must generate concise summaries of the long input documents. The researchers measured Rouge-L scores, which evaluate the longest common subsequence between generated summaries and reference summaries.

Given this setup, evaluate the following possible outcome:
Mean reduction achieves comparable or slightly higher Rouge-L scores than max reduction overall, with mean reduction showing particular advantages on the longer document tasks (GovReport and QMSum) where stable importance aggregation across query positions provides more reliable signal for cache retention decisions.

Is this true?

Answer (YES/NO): NO